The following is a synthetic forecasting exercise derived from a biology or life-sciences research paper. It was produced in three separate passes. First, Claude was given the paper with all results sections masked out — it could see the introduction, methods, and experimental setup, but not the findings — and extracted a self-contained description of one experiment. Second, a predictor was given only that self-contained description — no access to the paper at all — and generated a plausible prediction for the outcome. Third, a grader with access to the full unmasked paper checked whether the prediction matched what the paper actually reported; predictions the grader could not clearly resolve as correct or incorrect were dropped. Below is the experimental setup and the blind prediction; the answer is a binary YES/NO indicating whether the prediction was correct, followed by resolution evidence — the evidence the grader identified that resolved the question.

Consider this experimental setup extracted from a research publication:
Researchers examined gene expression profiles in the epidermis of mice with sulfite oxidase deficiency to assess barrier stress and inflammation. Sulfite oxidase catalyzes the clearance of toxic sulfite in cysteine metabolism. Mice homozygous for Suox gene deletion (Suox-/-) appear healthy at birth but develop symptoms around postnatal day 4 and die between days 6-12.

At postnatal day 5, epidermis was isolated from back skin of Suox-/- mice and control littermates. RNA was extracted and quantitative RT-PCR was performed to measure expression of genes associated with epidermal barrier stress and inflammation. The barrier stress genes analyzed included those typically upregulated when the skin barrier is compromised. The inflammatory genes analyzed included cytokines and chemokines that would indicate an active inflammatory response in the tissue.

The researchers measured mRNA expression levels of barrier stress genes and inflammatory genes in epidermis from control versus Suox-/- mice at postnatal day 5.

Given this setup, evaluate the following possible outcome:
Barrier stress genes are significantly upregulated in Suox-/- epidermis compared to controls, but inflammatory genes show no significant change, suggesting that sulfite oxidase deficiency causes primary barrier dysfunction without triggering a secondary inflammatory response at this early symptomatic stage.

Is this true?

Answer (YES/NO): NO